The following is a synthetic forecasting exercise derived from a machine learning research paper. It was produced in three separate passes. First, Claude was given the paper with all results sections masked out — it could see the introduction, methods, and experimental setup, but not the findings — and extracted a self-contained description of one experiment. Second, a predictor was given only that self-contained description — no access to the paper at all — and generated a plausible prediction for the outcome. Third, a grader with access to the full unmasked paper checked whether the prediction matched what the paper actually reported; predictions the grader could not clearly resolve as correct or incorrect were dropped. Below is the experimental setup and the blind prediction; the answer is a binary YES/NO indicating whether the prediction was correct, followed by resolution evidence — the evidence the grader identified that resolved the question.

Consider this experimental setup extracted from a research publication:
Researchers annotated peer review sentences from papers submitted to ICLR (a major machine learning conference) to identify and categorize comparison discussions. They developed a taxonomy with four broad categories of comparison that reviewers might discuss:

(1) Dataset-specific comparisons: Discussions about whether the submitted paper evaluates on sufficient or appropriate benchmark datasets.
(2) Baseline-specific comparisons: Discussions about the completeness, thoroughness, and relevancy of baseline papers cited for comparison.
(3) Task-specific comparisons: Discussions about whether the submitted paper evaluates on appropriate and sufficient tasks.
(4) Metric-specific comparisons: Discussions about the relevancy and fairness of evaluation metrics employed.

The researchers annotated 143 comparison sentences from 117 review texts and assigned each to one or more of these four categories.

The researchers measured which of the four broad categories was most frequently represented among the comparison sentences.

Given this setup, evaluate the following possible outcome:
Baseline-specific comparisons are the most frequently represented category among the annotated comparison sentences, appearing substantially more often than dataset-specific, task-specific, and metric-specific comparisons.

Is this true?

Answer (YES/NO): YES